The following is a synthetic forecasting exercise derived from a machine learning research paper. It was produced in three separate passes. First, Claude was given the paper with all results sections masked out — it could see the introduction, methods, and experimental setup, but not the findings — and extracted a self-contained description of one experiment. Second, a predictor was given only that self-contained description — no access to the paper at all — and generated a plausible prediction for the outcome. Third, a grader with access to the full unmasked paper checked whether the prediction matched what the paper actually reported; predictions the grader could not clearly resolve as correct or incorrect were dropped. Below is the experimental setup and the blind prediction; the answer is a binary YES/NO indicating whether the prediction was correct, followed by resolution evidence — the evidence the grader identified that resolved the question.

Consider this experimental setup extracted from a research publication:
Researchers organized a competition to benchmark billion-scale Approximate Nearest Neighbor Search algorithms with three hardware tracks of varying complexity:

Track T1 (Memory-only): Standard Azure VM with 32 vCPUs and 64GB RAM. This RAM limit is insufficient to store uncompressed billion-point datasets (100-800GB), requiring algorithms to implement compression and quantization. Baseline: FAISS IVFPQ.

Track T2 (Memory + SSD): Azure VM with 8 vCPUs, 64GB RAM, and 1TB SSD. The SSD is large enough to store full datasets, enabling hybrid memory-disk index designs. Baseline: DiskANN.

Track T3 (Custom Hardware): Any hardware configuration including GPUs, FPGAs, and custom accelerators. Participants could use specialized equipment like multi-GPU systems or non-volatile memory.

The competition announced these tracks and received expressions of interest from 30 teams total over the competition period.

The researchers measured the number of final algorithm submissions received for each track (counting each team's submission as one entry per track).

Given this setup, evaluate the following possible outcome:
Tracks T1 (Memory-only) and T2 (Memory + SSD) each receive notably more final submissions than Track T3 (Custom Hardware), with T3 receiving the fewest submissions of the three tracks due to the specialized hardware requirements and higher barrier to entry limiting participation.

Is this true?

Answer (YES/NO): NO